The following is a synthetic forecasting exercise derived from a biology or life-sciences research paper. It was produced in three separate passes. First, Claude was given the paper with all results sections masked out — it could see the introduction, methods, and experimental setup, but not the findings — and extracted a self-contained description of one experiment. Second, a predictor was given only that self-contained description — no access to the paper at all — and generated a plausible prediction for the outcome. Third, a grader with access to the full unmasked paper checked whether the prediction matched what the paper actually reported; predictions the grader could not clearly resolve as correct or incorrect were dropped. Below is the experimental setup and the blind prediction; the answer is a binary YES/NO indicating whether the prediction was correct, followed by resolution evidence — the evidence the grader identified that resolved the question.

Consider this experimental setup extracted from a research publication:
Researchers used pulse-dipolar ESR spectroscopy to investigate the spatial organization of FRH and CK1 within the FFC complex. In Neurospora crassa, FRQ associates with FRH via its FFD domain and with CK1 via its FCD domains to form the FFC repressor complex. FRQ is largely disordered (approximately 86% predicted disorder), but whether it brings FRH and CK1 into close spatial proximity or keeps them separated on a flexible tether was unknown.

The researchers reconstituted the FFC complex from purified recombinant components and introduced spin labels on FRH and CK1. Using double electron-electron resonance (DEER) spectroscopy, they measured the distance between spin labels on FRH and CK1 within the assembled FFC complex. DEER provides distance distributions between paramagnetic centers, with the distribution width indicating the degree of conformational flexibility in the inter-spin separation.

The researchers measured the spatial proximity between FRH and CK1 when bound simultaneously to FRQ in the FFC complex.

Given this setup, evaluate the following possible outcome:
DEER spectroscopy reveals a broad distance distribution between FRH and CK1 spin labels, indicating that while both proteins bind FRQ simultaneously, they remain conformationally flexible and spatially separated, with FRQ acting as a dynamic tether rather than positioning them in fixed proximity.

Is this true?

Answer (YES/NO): NO